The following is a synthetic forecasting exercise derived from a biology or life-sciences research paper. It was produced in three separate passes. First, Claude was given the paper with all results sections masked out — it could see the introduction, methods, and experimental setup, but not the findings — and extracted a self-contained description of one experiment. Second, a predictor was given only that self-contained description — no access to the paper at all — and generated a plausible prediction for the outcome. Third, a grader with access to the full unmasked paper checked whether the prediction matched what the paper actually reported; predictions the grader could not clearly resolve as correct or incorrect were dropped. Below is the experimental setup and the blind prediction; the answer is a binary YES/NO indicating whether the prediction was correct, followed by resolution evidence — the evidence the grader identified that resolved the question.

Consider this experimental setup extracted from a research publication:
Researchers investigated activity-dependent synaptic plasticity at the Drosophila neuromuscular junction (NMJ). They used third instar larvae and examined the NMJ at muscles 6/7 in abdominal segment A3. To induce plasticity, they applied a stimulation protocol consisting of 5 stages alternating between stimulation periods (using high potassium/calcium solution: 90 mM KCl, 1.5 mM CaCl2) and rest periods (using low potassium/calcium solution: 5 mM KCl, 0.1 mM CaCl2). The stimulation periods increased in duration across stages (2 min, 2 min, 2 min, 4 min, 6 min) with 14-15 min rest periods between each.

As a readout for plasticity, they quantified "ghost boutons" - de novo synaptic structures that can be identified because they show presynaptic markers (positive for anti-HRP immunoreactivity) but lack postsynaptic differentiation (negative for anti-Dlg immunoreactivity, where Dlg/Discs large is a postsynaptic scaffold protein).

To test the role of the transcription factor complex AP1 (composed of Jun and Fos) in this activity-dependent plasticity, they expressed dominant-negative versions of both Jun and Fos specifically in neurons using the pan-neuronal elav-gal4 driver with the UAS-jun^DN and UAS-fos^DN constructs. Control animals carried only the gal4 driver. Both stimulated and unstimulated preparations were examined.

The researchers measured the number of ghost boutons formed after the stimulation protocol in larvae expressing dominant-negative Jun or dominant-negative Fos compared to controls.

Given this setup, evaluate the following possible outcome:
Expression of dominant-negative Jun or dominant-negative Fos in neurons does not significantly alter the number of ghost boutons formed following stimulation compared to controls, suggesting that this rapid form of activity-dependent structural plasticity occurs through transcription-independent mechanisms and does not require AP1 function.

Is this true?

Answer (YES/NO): YES